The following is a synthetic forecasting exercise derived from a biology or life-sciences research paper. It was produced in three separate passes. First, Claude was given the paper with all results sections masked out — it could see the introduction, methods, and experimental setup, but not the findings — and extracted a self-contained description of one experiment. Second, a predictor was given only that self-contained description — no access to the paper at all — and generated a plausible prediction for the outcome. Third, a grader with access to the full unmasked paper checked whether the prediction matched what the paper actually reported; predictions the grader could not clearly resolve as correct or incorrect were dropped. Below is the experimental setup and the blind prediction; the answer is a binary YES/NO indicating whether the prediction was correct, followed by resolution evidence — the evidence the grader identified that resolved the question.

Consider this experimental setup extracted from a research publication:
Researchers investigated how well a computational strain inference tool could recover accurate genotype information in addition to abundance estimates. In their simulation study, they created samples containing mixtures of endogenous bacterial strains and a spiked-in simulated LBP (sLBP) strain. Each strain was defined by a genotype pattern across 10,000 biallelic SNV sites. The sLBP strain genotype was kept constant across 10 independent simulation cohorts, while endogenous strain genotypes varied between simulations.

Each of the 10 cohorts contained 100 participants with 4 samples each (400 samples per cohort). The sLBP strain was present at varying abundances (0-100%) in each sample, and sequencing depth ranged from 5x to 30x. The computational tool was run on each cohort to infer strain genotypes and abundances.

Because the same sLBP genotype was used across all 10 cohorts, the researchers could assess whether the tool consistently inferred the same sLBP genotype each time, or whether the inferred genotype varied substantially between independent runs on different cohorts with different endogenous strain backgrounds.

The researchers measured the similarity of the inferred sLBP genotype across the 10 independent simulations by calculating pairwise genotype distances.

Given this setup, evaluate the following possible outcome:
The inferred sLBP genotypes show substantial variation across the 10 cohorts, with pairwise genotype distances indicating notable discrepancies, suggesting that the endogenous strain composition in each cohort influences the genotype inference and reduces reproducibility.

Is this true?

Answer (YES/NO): NO